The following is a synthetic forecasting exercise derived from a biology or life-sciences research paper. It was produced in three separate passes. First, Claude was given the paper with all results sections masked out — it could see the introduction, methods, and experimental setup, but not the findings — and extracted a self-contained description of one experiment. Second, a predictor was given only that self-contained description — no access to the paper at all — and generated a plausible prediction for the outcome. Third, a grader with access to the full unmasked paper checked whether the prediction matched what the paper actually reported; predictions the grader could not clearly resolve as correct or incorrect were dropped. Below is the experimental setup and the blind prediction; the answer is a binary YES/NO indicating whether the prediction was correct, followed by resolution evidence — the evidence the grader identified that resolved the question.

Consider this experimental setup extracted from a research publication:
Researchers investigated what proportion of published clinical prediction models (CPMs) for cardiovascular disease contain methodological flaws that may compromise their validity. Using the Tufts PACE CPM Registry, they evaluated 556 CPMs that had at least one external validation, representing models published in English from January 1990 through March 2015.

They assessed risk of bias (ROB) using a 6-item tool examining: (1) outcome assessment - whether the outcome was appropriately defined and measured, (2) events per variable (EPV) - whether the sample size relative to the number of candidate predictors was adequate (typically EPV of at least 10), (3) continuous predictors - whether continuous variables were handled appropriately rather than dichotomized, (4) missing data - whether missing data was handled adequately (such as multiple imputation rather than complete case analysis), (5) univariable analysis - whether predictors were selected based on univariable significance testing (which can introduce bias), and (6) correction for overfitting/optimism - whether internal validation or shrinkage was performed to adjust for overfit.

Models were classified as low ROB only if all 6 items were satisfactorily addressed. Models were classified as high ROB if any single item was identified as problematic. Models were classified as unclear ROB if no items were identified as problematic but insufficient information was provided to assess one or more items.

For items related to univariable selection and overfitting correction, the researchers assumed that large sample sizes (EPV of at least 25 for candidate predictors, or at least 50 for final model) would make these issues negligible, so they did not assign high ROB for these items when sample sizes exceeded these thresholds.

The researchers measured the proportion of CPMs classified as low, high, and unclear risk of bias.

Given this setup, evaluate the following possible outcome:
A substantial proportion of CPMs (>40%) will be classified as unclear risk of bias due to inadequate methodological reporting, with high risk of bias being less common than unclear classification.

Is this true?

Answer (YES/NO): NO